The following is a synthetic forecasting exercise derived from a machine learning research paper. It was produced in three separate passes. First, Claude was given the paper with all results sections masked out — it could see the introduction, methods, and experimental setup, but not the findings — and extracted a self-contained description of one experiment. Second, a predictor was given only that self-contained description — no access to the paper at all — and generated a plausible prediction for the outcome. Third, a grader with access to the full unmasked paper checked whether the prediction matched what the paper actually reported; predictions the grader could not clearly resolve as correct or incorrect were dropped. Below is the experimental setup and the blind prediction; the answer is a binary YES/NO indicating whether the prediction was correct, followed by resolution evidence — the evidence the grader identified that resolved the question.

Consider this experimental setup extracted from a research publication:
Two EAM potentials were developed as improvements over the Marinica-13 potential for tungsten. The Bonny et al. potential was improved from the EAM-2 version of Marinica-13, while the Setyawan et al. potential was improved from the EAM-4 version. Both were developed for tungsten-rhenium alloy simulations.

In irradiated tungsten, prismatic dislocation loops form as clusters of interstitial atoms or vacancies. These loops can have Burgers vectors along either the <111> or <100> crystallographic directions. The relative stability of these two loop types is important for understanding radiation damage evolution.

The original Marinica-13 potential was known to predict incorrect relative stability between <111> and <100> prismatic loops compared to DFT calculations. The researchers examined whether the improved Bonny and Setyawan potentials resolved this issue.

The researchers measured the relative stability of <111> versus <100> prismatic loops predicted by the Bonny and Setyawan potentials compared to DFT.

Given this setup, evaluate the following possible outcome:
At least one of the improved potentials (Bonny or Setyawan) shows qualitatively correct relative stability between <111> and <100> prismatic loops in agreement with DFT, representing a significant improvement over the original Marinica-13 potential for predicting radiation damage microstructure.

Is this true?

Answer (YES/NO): NO